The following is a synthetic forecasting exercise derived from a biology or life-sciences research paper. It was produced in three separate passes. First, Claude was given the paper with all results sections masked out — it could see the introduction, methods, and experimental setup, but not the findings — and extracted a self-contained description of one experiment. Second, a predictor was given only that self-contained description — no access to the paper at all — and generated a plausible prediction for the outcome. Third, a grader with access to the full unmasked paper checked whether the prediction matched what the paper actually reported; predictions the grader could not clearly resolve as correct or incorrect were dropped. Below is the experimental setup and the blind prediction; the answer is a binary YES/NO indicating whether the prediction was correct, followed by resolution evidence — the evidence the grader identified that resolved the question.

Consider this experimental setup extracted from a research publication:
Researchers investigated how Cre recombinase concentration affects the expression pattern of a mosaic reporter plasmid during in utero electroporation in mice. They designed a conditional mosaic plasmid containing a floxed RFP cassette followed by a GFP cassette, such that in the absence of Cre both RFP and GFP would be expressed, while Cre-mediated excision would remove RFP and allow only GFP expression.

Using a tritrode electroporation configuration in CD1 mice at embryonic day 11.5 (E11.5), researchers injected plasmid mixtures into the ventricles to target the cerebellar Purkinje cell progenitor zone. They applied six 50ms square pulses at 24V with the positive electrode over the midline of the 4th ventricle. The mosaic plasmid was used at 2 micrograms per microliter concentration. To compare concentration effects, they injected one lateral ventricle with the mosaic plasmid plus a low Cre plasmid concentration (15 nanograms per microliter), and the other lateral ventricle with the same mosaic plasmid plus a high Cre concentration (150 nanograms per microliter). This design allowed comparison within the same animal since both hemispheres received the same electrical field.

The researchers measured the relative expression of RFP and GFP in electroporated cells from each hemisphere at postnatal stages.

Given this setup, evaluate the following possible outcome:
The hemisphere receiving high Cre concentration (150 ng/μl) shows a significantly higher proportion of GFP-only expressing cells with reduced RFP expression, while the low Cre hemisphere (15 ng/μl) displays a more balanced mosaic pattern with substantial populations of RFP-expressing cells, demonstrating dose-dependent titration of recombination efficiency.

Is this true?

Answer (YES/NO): NO